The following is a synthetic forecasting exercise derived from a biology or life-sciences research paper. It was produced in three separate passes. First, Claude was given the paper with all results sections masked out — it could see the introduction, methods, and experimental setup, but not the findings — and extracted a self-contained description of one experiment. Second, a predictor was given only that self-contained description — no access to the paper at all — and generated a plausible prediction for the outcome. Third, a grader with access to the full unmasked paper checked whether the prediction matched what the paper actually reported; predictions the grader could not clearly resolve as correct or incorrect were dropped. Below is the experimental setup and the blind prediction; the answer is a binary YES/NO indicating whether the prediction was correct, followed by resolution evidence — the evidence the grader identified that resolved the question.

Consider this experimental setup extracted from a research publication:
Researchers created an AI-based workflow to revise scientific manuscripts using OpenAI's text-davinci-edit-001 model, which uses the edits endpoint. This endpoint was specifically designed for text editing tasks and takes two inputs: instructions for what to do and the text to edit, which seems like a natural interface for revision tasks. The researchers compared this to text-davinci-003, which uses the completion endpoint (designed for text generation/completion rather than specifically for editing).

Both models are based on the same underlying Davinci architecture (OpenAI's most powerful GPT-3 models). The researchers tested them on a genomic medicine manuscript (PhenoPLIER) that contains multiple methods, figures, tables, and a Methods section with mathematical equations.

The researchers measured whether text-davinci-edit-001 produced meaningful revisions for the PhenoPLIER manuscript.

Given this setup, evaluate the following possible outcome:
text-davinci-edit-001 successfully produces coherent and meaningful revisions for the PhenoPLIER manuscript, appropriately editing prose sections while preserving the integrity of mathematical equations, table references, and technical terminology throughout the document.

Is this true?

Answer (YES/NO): NO